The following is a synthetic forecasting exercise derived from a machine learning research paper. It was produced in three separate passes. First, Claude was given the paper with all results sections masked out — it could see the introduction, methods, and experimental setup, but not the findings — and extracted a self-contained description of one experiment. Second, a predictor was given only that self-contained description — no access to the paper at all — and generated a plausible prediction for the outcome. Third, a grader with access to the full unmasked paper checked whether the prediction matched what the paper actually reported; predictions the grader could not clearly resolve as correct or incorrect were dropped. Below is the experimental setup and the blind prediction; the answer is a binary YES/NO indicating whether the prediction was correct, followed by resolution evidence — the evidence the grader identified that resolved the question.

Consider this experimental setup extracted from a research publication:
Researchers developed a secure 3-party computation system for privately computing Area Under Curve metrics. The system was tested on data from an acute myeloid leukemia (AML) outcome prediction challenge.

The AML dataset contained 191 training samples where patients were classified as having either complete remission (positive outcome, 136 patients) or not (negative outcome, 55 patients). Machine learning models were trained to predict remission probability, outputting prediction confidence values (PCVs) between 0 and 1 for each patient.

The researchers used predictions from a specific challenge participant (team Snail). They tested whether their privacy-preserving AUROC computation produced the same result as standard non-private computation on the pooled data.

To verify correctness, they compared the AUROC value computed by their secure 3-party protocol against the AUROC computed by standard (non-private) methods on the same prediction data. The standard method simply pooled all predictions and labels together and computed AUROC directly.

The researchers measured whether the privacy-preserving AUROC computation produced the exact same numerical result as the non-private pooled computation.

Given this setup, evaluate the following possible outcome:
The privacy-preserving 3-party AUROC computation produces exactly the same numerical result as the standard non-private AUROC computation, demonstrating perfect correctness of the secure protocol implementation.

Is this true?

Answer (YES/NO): YES